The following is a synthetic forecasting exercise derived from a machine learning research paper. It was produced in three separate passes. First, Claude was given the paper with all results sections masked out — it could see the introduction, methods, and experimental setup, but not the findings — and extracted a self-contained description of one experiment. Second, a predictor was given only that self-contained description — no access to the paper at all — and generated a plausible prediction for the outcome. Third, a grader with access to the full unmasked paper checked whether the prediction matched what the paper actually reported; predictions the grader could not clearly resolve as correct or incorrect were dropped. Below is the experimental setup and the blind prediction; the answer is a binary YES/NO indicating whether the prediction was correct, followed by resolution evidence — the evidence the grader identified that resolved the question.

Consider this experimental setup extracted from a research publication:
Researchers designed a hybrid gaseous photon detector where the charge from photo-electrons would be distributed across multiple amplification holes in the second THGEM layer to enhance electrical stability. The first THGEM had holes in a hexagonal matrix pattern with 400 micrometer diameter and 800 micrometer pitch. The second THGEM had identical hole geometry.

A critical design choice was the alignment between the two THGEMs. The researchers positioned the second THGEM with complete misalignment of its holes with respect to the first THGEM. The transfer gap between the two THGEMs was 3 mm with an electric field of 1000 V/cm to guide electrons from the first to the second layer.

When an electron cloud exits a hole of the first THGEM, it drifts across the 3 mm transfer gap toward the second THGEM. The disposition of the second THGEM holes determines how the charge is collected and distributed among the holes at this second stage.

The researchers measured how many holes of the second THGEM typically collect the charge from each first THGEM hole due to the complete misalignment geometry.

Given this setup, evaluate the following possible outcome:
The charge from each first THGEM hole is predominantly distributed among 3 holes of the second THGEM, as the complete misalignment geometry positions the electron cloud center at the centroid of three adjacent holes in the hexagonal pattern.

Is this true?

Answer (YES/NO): YES